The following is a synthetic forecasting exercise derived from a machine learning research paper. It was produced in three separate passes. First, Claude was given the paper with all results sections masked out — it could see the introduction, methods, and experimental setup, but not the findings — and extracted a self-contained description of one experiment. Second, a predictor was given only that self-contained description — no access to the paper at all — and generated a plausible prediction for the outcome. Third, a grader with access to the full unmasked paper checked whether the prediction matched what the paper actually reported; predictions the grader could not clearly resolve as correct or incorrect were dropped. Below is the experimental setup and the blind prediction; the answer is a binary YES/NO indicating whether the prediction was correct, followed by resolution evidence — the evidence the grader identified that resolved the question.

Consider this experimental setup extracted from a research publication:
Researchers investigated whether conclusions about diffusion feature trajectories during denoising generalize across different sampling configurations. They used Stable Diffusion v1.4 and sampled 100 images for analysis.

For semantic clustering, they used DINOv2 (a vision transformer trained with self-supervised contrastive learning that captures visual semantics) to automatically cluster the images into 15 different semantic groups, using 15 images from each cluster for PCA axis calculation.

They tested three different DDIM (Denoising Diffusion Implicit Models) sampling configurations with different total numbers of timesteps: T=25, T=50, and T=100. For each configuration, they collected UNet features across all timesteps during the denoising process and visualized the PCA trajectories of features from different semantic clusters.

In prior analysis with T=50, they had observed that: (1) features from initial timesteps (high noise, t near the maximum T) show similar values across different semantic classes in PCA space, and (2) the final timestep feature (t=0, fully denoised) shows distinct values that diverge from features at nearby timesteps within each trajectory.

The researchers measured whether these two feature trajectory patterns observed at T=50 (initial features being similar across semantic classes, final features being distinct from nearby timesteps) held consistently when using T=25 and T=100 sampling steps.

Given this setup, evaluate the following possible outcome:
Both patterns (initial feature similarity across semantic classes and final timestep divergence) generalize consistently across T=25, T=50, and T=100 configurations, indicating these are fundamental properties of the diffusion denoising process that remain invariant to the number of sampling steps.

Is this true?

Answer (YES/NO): YES